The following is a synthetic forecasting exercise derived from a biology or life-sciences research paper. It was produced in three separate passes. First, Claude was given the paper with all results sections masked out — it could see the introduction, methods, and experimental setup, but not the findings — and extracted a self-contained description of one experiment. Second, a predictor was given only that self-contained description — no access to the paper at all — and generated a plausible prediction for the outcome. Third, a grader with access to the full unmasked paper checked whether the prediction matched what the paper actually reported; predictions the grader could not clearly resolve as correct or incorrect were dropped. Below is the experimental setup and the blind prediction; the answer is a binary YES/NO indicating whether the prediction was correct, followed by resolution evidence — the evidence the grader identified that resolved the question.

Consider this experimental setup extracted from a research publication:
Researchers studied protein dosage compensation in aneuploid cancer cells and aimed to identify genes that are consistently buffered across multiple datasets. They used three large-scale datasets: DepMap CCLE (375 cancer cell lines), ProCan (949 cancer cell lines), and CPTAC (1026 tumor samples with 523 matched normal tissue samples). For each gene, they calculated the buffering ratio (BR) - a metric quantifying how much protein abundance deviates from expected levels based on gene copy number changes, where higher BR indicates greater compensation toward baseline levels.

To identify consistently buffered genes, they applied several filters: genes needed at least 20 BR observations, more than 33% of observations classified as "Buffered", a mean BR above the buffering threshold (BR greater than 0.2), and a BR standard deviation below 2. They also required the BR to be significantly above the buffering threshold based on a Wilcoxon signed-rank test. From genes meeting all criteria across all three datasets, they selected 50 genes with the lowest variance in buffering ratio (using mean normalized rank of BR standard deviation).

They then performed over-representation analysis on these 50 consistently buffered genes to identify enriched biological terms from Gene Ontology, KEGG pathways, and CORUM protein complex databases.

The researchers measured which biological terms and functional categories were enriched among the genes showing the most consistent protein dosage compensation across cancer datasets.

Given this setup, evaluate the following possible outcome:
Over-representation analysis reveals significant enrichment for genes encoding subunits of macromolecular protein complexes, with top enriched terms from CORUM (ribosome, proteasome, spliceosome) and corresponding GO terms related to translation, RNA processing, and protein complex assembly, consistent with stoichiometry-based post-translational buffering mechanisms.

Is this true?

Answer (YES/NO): NO